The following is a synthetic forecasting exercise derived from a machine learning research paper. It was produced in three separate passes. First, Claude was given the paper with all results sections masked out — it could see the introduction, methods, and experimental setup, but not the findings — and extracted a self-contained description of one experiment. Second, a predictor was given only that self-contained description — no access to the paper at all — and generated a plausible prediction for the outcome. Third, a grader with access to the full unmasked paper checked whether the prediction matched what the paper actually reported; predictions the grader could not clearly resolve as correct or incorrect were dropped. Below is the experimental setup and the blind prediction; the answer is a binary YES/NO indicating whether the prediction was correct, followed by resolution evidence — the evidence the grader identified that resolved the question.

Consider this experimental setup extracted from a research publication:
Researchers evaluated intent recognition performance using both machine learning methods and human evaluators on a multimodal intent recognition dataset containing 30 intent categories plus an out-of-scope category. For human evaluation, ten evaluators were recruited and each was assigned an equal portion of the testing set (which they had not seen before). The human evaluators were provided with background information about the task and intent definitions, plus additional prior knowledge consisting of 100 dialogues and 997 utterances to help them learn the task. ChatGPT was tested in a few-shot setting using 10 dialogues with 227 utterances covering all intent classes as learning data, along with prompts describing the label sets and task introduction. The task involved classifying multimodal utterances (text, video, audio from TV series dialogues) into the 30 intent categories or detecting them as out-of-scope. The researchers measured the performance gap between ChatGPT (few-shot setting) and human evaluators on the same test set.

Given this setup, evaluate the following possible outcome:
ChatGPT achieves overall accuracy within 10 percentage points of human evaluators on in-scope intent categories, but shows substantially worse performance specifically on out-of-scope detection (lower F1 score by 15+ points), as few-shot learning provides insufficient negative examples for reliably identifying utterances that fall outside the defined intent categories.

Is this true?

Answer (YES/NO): NO